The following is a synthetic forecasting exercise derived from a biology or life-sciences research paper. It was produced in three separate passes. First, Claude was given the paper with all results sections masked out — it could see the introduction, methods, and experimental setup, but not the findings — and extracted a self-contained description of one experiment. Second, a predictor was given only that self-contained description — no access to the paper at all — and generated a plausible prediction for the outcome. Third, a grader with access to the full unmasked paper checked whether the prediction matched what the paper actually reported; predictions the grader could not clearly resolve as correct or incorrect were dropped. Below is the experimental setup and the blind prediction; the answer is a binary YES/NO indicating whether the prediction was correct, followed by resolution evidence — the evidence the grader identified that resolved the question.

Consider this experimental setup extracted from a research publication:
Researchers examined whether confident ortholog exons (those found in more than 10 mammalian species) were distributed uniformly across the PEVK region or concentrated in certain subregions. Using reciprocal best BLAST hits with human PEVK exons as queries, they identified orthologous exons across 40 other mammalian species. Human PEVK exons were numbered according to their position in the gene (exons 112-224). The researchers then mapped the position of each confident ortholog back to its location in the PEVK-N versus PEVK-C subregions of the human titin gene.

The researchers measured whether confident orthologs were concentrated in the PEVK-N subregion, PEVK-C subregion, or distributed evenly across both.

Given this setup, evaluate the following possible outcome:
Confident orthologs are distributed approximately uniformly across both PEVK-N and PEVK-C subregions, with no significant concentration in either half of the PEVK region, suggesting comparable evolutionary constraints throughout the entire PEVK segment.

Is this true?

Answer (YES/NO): NO